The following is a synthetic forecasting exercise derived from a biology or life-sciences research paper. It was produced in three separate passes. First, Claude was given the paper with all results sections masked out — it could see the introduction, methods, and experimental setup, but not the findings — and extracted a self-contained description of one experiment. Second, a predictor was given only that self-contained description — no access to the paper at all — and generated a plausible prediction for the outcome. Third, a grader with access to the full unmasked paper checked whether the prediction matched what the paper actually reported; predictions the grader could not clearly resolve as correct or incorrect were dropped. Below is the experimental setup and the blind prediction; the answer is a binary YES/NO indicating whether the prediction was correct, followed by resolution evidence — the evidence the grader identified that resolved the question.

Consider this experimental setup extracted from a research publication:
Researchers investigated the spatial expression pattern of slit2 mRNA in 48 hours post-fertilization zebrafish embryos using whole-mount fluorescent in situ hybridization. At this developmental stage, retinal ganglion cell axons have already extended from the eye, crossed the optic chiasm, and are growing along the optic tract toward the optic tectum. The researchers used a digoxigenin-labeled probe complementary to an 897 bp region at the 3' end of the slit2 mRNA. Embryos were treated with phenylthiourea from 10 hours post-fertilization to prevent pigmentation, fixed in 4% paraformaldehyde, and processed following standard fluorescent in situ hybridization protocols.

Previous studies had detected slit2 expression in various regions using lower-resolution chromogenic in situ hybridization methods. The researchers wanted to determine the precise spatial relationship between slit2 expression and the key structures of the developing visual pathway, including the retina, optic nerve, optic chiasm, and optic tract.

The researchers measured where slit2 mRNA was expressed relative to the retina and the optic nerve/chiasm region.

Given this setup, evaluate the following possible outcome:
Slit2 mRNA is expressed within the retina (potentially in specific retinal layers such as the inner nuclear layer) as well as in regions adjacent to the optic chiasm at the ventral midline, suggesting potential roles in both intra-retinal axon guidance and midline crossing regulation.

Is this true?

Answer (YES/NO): YES